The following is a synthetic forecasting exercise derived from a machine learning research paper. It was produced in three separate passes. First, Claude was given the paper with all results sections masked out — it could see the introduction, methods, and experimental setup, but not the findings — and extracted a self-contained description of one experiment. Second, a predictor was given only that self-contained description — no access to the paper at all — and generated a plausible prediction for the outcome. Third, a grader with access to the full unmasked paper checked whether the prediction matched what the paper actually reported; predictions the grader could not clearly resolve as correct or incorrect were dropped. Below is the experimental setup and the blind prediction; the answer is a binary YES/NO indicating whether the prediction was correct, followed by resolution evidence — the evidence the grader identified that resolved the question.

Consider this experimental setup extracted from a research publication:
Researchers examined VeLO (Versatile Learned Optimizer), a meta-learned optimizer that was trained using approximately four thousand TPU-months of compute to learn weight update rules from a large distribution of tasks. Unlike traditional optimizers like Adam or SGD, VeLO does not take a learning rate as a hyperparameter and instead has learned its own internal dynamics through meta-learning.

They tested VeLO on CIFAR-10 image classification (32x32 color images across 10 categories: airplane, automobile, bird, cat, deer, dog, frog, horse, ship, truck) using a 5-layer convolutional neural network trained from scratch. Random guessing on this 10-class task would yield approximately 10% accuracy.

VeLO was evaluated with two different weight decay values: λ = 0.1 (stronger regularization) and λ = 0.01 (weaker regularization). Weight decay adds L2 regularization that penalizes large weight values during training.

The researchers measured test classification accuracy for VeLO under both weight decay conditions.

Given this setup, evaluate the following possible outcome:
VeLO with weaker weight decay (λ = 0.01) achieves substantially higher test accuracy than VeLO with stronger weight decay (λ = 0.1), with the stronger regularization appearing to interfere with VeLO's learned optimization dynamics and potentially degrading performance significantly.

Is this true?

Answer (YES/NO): YES